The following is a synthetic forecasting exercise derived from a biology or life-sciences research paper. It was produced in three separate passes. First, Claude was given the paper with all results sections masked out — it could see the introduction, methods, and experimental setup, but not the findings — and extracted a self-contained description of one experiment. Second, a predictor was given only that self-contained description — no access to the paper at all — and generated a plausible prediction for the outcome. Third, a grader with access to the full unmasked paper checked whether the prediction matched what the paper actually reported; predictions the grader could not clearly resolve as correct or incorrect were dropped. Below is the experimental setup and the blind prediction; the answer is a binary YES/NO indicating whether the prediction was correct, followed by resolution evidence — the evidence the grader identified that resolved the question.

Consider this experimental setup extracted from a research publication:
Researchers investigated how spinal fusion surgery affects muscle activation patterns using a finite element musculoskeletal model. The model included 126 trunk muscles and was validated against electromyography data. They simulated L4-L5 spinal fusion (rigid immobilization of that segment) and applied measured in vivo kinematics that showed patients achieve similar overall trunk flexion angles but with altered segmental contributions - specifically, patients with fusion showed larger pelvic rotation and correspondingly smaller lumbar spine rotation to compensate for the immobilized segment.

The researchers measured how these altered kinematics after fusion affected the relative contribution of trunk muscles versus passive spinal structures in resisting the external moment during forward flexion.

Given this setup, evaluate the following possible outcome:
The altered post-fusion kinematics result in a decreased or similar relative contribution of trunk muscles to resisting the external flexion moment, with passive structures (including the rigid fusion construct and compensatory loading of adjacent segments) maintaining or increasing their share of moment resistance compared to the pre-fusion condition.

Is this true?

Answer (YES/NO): NO